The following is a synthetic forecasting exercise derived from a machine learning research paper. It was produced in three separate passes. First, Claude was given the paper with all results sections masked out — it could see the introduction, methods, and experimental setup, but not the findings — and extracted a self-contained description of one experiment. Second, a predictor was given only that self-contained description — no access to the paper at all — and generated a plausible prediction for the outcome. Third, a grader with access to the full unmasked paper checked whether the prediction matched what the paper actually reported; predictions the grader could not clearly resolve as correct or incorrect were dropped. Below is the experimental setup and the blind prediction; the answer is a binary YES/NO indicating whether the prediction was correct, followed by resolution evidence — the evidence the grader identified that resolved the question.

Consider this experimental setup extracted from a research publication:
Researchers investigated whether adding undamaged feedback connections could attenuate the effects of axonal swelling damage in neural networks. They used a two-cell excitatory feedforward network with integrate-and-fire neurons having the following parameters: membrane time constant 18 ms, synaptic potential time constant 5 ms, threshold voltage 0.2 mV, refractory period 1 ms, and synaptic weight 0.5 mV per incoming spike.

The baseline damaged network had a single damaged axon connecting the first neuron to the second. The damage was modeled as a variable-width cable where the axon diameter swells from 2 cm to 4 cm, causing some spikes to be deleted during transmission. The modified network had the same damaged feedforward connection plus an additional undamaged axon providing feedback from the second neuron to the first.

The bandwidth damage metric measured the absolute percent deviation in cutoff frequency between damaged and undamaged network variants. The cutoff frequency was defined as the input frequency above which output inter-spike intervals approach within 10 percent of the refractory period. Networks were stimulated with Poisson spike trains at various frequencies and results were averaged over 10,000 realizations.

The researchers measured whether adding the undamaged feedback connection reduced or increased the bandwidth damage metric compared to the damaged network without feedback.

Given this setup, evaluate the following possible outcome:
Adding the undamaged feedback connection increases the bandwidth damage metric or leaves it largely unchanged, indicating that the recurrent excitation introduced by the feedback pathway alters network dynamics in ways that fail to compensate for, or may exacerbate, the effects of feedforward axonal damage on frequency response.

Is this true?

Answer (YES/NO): YES